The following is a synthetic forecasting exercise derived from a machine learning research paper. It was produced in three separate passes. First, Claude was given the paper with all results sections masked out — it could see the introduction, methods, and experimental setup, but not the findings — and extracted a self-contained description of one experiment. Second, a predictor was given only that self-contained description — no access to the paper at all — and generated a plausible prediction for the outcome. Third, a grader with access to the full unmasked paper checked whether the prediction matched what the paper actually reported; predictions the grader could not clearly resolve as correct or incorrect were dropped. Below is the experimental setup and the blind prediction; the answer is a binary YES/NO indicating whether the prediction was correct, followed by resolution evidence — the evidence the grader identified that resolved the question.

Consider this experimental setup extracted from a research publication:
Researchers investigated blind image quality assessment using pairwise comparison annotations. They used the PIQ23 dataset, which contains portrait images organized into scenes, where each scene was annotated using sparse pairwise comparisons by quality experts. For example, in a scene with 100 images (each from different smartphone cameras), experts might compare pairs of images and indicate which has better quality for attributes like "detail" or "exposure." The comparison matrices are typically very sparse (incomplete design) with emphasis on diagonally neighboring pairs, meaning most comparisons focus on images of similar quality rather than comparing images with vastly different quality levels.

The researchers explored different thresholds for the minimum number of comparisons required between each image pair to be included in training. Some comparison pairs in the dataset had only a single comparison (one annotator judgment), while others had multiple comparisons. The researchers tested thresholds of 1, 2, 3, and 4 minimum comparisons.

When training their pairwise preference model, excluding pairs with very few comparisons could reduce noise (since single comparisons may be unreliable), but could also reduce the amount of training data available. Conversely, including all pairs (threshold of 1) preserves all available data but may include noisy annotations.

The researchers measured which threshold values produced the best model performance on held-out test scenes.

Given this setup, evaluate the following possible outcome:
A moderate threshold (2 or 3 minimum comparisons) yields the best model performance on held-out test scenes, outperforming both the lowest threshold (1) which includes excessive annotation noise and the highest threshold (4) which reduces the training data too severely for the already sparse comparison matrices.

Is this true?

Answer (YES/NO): YES